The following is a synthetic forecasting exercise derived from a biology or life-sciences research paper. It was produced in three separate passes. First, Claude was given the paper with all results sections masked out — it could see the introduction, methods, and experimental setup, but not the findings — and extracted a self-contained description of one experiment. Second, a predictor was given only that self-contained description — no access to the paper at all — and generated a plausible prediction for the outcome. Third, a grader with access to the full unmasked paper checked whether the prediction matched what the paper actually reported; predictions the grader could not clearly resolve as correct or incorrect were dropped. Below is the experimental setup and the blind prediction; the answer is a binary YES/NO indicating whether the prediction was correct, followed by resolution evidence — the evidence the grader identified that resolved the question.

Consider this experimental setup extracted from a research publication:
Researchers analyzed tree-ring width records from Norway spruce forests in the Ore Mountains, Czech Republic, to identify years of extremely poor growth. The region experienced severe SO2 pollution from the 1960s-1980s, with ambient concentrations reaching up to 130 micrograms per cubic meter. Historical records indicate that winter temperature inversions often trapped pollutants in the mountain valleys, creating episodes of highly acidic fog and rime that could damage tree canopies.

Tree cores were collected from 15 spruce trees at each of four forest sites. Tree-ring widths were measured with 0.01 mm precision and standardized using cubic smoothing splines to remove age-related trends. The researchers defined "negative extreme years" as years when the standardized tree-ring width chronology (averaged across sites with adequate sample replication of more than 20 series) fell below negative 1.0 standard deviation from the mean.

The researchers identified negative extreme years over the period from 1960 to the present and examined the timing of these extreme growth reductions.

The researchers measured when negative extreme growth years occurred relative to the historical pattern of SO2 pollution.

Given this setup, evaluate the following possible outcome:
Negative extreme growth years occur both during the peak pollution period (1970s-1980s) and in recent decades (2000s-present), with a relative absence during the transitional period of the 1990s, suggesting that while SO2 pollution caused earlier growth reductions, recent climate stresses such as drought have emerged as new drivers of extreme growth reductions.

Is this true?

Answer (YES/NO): NO